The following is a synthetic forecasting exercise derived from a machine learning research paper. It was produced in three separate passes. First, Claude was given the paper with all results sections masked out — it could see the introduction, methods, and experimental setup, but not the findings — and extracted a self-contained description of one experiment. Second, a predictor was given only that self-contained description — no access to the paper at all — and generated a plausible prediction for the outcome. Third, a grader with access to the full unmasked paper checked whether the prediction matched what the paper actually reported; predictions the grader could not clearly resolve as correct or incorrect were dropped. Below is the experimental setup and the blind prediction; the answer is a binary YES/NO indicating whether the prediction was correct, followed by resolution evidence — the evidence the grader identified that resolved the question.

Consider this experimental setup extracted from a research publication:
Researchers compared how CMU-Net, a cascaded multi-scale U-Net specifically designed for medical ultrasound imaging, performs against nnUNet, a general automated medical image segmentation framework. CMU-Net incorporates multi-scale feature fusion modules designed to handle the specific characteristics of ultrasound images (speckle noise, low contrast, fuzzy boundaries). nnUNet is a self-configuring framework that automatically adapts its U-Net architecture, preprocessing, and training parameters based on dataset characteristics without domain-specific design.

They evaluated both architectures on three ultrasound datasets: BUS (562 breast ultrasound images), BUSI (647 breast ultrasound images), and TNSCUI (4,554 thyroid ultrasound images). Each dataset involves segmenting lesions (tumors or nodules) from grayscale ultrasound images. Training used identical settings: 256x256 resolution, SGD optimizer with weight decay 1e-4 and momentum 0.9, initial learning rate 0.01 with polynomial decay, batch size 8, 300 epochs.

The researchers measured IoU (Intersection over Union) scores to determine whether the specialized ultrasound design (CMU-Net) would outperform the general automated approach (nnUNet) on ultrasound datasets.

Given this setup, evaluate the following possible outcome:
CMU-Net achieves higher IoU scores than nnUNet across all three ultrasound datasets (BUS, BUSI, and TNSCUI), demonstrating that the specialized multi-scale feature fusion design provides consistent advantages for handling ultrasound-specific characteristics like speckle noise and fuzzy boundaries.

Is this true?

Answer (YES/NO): NO